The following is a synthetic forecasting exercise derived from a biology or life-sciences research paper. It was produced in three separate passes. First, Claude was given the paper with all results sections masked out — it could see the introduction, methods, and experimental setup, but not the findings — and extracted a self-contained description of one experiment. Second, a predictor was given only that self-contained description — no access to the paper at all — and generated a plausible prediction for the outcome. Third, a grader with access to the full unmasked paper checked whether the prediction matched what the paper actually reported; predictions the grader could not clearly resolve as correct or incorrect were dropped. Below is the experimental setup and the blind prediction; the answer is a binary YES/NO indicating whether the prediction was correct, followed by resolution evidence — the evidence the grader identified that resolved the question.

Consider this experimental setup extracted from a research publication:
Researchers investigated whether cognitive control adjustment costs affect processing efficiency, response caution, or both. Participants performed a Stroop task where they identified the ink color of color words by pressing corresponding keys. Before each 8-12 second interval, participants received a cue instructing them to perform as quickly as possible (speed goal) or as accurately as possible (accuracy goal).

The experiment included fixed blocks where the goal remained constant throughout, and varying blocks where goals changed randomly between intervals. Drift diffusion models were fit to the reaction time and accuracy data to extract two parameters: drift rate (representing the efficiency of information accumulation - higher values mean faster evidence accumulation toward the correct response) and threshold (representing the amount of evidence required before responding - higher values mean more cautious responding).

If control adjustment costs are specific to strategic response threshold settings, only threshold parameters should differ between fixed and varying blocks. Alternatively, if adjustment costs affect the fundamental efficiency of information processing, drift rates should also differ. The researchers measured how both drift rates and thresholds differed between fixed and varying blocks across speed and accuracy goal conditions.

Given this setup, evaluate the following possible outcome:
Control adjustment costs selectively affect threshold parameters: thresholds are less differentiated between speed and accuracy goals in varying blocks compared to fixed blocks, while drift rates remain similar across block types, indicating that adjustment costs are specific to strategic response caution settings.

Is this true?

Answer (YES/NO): YES